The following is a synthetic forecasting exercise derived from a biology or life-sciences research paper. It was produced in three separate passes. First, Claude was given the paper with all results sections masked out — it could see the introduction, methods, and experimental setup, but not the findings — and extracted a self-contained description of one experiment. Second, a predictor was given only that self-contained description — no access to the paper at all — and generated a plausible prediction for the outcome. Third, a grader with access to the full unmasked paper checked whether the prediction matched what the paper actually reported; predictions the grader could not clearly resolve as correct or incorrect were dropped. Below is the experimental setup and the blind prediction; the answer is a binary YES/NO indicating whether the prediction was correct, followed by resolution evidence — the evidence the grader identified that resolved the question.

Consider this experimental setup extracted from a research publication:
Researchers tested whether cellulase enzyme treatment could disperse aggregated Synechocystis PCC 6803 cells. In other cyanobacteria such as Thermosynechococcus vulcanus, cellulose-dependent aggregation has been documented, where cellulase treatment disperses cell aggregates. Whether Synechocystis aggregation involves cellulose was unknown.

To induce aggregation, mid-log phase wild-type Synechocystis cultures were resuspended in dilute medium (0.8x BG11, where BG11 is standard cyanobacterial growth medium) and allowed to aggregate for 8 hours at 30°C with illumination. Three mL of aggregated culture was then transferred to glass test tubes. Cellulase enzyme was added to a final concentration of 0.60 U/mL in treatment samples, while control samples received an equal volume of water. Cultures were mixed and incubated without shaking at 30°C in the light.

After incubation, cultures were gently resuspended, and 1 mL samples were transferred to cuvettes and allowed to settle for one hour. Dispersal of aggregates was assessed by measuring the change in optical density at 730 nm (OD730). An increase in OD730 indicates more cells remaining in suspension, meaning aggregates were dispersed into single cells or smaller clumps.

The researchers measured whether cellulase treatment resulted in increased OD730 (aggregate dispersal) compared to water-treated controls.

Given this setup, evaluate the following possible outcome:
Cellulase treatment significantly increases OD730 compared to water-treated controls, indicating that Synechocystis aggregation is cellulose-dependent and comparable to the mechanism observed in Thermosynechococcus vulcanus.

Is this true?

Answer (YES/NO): NO